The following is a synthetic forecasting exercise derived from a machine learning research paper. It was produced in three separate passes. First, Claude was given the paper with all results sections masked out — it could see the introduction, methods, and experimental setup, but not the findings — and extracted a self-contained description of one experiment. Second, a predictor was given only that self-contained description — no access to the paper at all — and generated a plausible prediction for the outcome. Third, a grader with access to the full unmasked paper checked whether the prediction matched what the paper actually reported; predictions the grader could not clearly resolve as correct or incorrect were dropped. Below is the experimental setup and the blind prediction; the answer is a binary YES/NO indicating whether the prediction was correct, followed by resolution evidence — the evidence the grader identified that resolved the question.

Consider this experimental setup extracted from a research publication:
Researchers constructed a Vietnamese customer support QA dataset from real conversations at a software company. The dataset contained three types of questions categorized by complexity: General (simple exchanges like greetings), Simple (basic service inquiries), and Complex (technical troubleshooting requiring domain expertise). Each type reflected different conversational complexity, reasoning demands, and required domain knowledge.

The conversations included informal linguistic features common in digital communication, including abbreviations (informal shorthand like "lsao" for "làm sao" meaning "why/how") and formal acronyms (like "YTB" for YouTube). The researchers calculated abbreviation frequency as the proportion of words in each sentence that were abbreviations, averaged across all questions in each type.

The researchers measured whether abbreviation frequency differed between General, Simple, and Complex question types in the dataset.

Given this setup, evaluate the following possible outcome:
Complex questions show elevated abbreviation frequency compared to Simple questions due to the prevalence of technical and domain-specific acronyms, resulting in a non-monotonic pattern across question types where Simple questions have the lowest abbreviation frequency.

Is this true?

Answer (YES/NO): NO